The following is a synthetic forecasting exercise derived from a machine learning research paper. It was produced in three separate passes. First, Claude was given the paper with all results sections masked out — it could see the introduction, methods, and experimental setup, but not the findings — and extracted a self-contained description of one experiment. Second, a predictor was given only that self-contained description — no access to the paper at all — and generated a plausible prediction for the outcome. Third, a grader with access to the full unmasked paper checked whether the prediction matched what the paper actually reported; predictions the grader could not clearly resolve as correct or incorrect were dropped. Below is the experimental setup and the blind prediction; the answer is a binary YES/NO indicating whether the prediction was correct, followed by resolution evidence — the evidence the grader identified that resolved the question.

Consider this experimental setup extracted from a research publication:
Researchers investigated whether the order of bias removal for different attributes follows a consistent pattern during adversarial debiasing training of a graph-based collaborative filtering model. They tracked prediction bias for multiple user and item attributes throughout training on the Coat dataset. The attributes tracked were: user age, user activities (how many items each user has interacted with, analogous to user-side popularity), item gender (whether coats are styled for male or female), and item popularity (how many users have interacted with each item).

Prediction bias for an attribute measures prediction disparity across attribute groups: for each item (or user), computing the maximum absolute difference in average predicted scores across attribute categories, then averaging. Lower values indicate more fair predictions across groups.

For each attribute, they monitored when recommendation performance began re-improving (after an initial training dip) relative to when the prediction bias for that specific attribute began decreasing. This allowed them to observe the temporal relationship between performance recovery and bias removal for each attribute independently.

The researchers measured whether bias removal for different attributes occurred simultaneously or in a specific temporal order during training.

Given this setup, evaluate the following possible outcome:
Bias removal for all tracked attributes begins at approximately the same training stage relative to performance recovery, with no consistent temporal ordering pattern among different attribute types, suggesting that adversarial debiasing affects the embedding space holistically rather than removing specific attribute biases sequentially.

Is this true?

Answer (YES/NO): NO